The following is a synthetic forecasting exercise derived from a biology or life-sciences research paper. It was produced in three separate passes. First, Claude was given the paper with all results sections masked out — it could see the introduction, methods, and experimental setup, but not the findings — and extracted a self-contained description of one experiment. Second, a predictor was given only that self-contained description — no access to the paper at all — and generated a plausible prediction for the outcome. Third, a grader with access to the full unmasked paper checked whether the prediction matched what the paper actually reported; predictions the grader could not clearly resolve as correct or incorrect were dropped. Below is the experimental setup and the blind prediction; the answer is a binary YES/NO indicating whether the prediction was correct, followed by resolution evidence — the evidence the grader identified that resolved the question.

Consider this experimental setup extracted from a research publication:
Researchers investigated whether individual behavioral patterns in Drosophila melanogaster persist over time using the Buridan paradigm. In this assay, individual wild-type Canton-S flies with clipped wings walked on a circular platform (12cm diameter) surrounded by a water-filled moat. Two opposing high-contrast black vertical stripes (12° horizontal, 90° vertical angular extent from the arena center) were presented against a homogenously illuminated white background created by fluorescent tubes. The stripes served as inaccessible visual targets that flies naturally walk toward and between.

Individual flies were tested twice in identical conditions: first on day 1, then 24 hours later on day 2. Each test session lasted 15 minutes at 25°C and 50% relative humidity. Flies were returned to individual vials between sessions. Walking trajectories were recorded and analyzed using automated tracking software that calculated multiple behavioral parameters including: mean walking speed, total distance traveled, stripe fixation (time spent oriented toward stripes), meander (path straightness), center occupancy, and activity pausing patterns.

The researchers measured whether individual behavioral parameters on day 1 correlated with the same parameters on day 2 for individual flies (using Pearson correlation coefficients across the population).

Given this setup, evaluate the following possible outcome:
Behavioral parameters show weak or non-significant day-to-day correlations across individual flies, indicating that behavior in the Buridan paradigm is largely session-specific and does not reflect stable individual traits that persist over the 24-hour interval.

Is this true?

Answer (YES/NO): NO